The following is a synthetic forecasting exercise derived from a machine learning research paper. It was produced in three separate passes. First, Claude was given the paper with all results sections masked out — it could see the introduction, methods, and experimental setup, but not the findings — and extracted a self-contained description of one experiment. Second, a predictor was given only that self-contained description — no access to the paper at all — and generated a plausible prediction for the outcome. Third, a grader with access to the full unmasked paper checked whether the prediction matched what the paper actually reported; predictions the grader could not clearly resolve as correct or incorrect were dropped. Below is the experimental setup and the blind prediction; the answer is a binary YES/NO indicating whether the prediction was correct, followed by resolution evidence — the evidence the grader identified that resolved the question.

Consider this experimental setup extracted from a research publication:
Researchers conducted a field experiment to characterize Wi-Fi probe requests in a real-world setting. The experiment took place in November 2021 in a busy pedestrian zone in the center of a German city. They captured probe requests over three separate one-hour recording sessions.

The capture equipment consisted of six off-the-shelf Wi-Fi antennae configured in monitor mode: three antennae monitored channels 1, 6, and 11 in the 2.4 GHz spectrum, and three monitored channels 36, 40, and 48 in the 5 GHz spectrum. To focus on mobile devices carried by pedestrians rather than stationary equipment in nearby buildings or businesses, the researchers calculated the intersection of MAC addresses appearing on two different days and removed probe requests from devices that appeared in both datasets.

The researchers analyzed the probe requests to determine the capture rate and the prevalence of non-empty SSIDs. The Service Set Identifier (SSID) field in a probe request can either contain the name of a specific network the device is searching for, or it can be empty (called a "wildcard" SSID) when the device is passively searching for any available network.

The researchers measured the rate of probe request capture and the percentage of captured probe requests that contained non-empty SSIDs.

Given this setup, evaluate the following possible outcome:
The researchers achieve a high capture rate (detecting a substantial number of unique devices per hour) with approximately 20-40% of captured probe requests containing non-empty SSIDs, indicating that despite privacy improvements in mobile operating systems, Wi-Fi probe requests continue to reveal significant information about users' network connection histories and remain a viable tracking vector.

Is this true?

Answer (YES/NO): YES